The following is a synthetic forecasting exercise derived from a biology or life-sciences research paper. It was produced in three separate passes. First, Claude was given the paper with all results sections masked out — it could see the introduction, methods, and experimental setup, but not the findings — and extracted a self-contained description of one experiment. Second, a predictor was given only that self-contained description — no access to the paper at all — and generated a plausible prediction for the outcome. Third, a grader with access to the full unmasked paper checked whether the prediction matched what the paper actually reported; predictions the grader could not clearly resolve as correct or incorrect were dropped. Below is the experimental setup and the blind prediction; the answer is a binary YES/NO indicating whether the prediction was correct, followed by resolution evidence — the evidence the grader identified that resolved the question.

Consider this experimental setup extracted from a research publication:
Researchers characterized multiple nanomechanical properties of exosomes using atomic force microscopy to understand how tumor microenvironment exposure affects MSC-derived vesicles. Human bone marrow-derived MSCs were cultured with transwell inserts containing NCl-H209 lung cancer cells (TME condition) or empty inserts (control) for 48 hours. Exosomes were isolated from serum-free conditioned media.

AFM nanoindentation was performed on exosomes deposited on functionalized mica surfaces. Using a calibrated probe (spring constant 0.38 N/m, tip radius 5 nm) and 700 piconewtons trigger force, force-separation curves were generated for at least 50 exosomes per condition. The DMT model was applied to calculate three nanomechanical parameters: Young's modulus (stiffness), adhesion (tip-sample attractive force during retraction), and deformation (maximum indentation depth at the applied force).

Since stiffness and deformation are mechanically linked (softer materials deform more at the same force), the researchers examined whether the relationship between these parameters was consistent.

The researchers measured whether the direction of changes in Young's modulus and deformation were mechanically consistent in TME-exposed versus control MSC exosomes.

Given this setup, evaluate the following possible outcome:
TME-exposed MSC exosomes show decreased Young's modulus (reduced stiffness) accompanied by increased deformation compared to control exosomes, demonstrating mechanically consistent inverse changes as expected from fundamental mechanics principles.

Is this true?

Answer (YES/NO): NO